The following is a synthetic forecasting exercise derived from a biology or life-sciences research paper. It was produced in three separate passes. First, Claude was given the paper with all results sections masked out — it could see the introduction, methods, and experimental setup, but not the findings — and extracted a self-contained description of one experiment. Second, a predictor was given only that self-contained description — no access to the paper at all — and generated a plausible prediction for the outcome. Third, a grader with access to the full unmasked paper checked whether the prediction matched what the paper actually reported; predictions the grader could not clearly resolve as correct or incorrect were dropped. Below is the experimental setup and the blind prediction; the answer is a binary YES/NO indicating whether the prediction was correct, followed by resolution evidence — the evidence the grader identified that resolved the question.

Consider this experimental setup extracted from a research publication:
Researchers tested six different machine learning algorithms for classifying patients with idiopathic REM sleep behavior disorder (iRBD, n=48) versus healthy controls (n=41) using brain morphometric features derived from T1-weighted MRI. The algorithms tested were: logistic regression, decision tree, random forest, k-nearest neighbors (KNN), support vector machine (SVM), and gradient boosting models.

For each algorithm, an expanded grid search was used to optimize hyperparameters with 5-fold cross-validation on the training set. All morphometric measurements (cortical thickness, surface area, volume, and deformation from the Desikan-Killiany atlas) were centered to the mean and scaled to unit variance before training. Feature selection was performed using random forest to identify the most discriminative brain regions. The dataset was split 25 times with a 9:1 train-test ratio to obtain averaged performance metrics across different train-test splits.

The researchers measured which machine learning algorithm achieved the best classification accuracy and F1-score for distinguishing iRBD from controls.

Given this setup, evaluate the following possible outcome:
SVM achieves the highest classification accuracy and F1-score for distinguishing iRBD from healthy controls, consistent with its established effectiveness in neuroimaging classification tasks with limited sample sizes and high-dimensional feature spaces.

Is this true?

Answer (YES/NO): YES